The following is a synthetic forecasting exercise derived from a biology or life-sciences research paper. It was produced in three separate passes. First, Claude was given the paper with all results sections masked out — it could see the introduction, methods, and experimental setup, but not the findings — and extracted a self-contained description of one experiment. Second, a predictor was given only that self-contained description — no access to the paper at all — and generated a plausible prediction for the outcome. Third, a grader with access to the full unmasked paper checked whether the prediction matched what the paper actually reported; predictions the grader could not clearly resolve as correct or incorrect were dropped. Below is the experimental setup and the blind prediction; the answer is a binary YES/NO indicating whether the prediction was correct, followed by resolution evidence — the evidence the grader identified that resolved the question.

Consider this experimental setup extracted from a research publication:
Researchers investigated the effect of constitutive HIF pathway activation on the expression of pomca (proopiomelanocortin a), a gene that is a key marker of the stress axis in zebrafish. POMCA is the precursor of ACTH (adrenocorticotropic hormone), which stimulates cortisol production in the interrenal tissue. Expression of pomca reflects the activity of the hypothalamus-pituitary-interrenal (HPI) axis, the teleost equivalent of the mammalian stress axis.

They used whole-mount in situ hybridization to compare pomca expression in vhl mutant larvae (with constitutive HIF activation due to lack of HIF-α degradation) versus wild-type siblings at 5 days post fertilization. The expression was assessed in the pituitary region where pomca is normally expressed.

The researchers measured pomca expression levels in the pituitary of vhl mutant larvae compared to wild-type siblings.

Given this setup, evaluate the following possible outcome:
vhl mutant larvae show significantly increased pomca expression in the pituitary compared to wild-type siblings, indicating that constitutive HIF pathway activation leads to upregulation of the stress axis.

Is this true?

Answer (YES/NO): NO